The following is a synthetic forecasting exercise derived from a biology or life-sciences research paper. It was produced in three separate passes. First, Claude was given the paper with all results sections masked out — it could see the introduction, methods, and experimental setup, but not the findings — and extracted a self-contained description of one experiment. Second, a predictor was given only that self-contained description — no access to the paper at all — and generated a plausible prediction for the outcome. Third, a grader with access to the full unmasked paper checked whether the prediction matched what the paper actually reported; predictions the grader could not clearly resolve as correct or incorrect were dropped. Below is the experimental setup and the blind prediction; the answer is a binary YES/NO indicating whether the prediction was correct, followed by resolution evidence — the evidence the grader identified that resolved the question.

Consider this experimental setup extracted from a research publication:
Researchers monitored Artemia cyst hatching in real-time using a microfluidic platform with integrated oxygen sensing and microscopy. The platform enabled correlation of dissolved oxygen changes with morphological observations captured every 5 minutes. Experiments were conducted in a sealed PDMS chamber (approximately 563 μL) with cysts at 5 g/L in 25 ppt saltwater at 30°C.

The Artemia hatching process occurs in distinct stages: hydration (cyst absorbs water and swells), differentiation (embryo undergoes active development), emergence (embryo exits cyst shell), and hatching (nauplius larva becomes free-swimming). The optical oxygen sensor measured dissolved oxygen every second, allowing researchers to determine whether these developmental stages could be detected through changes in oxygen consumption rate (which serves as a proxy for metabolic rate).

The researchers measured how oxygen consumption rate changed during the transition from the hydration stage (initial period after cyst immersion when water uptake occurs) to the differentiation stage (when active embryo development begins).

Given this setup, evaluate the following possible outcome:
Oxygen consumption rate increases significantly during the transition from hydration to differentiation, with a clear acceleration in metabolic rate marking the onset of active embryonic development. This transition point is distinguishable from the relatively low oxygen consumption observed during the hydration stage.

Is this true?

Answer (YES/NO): NO